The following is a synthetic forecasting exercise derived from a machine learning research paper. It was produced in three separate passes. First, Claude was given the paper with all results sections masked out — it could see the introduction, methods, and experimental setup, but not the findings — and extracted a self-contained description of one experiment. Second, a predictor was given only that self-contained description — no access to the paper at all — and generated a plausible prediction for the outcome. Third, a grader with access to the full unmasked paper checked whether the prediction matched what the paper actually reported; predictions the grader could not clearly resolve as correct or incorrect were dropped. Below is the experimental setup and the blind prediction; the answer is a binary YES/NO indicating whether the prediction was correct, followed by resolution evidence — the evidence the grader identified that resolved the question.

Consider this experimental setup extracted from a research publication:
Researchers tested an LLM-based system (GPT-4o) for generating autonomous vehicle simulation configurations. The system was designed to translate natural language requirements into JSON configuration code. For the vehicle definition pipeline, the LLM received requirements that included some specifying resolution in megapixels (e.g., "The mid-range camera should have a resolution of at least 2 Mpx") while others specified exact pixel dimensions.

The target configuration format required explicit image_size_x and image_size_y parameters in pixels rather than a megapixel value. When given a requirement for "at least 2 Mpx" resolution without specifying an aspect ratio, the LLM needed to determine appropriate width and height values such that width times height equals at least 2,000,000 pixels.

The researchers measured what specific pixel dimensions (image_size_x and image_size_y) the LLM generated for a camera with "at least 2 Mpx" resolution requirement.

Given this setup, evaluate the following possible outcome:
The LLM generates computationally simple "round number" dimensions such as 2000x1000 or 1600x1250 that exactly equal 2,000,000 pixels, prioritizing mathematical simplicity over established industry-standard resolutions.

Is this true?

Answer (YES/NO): YES